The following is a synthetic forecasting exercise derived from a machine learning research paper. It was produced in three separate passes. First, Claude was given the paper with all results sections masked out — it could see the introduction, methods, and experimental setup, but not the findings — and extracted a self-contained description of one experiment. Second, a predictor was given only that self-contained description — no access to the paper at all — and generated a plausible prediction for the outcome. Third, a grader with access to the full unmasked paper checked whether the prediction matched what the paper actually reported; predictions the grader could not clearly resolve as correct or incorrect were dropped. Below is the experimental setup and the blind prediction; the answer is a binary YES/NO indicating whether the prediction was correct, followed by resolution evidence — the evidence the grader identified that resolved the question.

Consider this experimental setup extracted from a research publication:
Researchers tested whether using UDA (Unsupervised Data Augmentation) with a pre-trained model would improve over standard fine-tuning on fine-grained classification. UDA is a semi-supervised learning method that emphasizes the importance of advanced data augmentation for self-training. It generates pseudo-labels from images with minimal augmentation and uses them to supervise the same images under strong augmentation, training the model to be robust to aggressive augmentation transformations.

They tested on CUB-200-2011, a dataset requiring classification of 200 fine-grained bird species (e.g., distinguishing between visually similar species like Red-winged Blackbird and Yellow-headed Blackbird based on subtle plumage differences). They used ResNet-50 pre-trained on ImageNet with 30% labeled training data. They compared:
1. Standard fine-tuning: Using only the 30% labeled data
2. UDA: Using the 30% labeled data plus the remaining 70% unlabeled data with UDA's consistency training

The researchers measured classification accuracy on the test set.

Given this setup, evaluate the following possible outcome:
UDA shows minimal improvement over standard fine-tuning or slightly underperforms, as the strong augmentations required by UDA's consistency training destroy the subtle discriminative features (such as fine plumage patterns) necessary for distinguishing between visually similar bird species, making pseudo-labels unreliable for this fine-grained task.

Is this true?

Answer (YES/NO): YES